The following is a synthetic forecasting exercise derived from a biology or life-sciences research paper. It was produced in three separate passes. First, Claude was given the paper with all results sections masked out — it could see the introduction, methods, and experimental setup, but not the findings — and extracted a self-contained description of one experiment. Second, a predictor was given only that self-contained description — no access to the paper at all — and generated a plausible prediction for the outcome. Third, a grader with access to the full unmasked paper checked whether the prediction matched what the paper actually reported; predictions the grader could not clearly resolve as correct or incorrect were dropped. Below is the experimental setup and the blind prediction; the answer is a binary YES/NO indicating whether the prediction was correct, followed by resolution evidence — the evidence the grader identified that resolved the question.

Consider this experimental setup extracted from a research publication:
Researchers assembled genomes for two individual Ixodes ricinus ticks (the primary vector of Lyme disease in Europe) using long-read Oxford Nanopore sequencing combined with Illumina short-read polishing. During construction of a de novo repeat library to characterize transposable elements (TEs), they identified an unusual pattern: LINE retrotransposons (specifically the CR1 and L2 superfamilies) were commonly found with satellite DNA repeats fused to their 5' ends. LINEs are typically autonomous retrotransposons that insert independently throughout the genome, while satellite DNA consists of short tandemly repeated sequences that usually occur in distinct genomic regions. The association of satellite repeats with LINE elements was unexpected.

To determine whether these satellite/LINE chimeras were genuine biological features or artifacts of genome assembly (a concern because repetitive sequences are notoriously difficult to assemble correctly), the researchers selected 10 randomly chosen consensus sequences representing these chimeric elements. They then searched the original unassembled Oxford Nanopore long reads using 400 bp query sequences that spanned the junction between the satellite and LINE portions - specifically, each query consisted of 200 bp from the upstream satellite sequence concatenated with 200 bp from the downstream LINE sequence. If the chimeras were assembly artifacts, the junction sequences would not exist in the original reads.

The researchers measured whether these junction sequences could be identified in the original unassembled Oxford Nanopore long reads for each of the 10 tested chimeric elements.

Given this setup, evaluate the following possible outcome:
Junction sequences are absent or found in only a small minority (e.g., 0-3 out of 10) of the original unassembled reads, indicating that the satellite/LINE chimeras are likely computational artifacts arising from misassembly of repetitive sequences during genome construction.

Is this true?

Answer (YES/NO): NO